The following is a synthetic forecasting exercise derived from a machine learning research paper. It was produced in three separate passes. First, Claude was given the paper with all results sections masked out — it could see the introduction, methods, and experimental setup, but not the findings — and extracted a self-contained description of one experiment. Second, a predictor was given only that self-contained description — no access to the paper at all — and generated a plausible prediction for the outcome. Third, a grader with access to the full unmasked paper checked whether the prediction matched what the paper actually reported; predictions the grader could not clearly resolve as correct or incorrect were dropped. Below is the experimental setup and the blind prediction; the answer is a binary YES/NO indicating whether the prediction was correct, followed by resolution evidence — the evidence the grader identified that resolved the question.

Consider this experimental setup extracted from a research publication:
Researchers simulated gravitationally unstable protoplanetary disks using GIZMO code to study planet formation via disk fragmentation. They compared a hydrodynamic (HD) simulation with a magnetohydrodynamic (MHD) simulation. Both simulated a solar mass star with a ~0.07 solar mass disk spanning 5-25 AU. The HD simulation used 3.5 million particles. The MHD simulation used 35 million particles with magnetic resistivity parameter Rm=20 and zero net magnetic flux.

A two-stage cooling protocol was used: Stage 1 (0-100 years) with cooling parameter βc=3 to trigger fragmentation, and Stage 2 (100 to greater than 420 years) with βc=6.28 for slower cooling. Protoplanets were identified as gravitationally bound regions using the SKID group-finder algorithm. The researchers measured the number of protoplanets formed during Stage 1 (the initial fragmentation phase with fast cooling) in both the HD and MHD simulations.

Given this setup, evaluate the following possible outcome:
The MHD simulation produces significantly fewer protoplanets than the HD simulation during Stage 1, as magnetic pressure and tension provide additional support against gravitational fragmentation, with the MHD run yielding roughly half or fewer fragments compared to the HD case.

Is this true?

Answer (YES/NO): NO